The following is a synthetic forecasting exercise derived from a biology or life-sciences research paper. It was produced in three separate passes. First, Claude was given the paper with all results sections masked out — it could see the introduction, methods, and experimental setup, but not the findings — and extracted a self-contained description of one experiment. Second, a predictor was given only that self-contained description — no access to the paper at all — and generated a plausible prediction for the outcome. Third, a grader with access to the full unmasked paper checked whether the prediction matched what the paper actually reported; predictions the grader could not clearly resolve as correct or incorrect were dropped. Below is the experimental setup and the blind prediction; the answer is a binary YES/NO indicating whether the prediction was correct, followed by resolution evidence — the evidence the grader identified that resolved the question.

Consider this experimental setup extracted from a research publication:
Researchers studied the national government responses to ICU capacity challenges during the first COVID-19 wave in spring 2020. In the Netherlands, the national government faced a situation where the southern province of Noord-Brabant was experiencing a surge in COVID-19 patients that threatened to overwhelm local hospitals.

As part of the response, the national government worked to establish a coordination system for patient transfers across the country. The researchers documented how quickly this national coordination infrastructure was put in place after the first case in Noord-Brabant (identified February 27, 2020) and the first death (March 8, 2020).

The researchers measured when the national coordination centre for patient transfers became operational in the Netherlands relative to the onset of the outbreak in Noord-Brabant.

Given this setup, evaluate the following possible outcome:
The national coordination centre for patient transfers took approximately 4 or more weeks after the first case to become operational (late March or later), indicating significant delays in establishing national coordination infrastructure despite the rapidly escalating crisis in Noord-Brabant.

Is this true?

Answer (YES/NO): YES